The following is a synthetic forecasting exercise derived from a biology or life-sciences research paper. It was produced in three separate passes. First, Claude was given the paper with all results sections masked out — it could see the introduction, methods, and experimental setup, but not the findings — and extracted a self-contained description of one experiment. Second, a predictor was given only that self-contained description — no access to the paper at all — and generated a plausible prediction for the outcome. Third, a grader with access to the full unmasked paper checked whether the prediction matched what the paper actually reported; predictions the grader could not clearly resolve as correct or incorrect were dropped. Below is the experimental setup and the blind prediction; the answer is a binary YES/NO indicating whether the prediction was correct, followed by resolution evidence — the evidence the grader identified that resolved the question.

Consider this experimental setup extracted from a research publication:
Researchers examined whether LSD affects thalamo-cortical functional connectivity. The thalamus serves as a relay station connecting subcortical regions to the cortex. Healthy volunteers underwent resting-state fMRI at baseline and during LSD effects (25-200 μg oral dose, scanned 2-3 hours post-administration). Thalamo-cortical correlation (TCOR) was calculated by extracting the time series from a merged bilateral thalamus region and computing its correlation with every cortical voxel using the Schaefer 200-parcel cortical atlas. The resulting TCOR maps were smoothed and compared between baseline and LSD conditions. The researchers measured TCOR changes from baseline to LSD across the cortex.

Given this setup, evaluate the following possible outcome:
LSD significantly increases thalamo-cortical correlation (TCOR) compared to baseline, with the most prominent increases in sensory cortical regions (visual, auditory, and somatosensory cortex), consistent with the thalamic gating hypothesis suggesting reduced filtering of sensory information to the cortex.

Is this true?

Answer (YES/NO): NO